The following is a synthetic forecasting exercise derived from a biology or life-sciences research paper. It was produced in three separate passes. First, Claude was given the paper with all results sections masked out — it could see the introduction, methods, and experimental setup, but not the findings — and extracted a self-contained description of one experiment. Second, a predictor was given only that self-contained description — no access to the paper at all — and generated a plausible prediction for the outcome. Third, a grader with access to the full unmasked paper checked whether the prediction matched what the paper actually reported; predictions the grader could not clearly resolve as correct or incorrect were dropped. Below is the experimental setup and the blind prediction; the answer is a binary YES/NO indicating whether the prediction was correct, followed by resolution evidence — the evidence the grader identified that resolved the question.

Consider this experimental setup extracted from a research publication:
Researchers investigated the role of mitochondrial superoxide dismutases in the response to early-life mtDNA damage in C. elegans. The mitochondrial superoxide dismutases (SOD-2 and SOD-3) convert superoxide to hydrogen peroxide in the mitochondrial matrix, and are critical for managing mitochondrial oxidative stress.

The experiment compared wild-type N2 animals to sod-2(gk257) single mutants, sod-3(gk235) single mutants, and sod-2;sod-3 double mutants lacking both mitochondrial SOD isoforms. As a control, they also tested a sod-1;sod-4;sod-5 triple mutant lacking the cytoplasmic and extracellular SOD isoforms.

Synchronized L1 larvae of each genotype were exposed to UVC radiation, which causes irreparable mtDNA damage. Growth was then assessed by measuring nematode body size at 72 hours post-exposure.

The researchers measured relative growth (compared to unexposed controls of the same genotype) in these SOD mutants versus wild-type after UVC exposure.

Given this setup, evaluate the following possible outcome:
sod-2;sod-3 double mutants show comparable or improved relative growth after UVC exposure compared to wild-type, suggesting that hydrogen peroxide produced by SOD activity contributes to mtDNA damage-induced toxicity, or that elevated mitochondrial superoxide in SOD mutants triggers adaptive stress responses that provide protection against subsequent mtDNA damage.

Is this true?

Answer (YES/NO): NO